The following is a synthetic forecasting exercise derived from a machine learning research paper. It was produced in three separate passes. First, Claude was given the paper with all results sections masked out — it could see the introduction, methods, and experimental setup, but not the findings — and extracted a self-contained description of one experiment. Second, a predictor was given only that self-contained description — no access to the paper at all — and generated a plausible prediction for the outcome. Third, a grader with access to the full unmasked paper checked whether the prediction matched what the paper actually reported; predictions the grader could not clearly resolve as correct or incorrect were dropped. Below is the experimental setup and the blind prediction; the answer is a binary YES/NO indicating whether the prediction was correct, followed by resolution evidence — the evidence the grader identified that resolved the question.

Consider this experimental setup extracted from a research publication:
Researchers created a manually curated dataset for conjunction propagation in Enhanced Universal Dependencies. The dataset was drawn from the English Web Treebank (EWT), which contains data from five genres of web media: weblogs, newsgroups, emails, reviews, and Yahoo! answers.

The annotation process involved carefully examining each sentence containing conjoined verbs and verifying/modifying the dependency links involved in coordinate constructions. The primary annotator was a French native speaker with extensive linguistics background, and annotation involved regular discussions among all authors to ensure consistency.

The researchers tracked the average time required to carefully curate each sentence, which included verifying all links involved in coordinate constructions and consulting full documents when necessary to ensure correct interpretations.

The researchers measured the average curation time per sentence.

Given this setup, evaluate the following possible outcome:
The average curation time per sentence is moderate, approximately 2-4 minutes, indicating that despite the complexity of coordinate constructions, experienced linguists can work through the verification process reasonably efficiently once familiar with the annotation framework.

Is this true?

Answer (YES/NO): NO